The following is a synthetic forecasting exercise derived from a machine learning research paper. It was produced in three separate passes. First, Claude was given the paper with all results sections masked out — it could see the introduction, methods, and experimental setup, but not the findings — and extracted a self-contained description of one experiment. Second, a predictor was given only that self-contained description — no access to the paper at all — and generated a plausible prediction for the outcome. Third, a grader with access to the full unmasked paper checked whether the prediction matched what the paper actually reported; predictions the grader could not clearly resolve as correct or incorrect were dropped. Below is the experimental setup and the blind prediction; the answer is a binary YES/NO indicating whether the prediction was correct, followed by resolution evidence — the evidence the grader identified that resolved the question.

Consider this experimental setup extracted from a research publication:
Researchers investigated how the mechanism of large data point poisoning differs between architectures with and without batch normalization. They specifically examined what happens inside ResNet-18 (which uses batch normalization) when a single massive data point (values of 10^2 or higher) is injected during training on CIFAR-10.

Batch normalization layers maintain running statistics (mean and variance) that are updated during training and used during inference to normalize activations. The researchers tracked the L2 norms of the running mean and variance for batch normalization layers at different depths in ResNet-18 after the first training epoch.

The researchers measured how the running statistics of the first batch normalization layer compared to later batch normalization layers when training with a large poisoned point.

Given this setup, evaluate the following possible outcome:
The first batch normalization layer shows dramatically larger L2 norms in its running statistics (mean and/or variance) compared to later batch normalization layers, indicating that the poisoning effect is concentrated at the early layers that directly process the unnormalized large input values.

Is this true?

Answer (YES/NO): YES